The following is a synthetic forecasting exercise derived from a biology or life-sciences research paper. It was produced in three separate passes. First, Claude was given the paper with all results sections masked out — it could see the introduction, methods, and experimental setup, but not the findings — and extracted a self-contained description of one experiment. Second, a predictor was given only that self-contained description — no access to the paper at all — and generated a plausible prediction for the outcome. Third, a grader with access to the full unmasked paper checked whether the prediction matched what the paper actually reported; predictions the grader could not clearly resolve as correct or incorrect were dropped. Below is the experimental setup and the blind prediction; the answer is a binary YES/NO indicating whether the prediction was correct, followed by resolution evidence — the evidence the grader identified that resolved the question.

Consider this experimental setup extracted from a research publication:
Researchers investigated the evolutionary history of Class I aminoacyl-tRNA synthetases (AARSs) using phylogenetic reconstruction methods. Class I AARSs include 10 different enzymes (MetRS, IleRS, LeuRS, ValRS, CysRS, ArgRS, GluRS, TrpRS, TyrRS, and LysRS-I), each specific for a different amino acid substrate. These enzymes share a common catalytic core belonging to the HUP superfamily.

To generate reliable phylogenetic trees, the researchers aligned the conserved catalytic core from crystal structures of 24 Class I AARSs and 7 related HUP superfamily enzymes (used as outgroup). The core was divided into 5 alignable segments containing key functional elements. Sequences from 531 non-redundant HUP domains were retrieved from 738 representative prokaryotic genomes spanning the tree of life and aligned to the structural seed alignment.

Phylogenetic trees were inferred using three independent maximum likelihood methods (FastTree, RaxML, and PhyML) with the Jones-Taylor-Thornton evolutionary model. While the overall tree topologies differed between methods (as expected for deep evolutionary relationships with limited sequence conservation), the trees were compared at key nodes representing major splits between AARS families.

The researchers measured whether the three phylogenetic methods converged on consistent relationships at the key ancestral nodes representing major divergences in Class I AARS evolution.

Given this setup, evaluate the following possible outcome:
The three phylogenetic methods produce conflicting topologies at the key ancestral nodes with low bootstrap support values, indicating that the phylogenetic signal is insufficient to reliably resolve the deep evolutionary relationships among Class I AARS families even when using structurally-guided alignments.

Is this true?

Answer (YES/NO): NO